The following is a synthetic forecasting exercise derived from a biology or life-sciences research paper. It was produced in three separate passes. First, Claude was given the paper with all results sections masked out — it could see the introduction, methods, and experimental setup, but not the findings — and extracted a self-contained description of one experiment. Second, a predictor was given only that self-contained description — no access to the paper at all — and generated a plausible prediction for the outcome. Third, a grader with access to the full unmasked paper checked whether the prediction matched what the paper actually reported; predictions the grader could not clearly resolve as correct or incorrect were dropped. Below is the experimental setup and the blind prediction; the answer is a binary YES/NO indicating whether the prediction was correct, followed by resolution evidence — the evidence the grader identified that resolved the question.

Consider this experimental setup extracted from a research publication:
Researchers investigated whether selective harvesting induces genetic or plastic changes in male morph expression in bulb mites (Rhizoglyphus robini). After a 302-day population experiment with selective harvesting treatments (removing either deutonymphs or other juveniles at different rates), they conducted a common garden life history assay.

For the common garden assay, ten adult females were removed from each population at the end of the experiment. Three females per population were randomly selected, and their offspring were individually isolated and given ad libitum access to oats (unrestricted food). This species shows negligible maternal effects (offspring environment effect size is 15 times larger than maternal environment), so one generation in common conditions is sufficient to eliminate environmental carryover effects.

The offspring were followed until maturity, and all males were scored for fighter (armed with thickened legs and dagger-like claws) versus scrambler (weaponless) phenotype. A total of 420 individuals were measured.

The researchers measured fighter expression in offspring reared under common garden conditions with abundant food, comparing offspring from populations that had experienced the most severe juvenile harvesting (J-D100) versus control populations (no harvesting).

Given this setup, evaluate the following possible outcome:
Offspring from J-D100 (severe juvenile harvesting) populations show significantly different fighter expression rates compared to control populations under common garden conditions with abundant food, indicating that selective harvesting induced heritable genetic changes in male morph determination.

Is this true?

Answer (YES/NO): NO